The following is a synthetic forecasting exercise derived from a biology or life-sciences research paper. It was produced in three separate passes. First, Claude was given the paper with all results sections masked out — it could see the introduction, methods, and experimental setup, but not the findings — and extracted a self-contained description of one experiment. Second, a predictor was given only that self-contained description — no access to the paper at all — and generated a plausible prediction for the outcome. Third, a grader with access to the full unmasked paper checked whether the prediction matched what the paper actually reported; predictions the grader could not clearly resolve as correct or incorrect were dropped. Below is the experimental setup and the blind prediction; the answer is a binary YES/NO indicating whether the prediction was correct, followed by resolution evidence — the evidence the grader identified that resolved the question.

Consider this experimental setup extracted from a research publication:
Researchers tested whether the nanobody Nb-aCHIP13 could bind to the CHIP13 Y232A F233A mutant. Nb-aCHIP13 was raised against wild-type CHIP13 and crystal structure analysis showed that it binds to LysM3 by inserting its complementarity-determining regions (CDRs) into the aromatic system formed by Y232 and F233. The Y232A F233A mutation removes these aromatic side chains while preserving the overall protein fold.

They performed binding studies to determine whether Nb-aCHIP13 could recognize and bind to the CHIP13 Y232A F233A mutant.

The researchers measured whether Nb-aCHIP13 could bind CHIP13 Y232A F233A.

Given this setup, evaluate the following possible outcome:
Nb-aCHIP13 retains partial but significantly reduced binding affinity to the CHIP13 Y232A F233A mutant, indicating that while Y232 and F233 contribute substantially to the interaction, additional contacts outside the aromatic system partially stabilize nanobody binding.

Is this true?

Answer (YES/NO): NO